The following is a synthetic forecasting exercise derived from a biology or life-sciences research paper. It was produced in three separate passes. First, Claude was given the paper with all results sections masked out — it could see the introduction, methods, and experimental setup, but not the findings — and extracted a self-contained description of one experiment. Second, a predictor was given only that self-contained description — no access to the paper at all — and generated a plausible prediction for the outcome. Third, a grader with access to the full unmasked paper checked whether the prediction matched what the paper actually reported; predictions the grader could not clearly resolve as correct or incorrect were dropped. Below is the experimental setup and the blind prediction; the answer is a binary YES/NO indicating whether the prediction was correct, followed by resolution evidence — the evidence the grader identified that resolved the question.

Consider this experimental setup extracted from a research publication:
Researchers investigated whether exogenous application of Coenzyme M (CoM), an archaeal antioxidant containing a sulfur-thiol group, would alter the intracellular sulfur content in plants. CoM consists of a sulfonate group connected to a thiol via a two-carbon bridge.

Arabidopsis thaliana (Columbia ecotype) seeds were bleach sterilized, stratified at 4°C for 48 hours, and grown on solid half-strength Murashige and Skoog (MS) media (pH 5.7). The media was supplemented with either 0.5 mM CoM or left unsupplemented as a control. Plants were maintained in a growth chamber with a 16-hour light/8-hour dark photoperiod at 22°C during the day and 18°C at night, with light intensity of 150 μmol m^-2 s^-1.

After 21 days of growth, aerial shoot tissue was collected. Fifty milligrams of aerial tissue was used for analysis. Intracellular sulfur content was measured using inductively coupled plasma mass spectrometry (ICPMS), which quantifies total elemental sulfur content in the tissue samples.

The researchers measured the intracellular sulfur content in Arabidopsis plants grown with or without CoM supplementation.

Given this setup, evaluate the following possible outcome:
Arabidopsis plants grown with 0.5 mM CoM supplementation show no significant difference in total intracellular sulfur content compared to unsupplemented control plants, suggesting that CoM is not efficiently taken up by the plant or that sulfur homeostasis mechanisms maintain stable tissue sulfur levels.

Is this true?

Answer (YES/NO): YES